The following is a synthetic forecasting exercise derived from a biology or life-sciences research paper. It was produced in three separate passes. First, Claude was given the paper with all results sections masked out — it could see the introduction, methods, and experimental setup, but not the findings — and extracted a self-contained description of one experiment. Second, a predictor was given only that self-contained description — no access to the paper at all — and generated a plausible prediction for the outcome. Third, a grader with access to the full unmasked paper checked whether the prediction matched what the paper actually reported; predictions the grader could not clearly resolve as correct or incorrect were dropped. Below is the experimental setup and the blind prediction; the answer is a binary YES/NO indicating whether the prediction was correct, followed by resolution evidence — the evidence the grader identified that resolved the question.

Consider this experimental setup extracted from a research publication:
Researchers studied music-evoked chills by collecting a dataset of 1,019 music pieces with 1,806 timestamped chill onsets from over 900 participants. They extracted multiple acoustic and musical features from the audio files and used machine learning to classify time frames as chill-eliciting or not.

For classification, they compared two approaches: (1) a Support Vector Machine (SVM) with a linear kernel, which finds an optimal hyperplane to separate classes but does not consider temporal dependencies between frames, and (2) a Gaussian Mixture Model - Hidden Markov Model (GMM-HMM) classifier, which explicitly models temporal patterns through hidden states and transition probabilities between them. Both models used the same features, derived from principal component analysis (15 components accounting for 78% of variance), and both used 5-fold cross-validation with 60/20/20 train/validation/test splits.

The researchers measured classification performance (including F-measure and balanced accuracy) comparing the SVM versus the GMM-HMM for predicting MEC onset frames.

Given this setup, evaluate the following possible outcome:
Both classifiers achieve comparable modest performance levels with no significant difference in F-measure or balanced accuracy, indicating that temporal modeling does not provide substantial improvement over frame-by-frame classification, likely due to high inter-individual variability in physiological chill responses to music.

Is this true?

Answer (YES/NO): NO